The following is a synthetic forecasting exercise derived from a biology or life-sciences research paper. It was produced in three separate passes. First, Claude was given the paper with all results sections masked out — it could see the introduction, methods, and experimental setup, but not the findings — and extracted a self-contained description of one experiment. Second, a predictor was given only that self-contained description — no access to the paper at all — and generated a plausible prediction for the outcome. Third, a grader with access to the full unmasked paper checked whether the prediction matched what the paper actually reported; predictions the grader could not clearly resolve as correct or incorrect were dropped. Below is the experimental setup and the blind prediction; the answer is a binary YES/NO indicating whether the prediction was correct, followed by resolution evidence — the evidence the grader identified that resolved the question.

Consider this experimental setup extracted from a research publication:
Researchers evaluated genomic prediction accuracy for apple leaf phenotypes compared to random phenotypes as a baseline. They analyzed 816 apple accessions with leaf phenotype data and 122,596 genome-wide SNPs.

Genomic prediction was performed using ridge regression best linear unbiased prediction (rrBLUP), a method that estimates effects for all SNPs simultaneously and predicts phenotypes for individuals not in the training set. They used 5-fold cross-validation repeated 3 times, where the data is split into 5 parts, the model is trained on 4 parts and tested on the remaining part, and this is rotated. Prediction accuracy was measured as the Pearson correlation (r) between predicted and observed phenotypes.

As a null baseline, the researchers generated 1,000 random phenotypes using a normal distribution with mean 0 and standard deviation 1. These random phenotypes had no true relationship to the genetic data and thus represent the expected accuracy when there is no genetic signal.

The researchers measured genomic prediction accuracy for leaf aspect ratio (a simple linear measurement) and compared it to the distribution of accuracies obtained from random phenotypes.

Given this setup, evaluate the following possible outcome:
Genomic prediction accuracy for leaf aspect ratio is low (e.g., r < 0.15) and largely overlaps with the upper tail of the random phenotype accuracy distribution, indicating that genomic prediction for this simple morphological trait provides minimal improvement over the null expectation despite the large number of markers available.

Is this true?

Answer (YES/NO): NO